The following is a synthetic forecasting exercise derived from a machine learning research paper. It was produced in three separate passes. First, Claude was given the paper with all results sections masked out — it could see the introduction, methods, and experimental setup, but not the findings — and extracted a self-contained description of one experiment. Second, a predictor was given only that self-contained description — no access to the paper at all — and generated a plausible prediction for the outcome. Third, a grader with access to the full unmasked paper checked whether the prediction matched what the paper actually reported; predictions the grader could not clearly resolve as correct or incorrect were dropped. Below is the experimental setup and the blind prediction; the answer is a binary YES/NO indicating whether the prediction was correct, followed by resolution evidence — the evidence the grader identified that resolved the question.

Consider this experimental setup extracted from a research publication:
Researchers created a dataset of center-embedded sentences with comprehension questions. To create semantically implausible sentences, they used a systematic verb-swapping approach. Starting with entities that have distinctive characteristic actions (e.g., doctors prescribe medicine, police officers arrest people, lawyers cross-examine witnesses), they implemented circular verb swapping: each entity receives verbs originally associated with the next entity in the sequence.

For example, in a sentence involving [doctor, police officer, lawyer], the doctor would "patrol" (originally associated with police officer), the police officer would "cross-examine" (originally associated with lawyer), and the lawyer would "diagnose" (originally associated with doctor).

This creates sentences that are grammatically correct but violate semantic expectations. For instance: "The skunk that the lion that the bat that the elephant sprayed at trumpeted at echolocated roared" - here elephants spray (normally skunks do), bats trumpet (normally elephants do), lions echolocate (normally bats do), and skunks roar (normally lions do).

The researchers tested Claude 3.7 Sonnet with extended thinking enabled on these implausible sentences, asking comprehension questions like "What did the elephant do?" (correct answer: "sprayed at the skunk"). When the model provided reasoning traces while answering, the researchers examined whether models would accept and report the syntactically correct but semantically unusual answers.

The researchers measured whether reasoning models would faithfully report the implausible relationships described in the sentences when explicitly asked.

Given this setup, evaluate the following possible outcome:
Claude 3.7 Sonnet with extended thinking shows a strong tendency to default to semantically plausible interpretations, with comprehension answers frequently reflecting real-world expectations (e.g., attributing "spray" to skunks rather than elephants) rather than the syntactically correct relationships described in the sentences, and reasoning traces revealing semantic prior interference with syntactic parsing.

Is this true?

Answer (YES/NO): NO